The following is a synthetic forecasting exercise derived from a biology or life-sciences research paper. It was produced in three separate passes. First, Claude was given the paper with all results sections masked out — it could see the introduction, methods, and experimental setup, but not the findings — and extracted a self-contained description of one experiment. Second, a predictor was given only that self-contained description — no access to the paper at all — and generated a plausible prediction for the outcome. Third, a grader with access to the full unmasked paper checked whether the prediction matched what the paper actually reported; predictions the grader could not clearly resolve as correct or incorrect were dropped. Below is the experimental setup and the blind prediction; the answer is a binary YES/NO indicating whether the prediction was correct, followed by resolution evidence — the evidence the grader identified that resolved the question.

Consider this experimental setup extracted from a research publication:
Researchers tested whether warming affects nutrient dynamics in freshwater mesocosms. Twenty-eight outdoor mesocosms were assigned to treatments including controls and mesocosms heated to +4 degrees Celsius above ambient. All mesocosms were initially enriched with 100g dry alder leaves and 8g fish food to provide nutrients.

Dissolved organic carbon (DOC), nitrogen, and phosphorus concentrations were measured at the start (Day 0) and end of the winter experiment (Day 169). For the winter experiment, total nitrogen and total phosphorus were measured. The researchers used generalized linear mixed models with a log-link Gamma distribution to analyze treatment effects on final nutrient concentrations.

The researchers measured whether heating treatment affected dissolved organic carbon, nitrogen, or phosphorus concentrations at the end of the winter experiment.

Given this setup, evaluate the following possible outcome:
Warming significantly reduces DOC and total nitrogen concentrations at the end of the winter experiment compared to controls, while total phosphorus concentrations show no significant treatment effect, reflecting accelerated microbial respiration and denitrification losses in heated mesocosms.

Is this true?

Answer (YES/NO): NO